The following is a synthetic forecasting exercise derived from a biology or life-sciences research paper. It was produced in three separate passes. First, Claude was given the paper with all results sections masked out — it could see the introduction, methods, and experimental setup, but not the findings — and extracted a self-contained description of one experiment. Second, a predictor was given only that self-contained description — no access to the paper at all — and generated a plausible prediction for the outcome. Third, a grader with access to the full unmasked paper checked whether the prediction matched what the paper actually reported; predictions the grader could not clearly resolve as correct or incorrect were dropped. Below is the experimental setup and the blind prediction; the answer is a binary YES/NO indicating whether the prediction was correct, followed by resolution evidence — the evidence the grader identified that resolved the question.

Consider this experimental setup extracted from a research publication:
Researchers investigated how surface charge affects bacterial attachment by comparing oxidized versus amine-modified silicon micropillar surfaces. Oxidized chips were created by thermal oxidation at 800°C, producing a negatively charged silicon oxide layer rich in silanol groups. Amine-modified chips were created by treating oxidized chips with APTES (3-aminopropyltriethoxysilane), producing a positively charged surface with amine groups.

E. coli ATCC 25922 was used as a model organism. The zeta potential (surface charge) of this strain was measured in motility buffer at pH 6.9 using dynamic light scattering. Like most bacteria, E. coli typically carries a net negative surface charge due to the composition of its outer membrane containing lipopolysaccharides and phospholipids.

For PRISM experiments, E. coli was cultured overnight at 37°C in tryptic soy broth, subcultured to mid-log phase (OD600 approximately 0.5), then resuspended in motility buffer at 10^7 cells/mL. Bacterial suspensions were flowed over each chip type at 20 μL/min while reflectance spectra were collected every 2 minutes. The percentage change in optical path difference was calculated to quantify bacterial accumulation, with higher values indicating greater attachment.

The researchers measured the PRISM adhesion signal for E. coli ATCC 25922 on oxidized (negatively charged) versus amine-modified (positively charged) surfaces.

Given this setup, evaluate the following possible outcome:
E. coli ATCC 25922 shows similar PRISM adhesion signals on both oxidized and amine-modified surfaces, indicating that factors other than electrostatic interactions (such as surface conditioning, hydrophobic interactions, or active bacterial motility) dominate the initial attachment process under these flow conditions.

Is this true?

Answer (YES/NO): NO